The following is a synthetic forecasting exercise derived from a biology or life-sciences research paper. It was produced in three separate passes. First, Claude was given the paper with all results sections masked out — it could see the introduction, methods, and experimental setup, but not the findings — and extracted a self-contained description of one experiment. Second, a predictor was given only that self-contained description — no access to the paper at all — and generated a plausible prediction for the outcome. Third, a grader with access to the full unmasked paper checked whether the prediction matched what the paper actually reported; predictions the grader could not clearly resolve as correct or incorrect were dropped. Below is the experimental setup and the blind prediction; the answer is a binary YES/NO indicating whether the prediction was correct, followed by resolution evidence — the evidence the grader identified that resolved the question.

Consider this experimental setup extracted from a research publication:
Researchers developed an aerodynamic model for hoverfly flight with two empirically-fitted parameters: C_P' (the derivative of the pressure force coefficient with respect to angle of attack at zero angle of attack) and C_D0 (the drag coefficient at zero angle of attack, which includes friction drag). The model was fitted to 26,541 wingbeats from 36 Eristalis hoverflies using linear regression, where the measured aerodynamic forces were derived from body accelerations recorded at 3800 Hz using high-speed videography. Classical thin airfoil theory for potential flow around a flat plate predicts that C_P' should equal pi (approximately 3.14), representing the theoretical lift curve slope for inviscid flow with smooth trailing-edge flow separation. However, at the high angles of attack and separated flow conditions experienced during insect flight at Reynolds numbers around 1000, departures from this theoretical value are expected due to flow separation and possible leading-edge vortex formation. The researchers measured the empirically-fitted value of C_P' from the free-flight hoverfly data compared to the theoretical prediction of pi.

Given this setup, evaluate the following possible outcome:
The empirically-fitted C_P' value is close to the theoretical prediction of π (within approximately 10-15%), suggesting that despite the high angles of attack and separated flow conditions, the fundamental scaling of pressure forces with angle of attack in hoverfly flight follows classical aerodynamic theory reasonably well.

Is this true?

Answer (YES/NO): YES